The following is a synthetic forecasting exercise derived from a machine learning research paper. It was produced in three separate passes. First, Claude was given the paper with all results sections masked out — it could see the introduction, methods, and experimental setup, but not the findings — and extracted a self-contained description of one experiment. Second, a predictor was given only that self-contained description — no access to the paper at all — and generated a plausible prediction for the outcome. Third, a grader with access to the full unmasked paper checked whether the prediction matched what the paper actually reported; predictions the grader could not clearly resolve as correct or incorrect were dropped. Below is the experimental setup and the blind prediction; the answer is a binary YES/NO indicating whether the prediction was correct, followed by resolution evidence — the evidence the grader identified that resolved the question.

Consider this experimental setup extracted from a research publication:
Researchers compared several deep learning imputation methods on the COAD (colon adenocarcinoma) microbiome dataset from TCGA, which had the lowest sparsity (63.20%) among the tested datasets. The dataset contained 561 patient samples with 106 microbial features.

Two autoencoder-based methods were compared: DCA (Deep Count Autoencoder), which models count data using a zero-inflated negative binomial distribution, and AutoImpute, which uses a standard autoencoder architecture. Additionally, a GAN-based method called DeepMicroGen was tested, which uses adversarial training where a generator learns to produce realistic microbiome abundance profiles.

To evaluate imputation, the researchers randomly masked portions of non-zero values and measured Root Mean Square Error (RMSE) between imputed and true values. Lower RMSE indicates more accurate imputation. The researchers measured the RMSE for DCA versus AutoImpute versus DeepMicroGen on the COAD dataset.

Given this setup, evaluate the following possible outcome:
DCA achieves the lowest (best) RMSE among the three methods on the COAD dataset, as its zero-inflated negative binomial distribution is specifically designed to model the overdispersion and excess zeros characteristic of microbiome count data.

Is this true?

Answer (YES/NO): NO